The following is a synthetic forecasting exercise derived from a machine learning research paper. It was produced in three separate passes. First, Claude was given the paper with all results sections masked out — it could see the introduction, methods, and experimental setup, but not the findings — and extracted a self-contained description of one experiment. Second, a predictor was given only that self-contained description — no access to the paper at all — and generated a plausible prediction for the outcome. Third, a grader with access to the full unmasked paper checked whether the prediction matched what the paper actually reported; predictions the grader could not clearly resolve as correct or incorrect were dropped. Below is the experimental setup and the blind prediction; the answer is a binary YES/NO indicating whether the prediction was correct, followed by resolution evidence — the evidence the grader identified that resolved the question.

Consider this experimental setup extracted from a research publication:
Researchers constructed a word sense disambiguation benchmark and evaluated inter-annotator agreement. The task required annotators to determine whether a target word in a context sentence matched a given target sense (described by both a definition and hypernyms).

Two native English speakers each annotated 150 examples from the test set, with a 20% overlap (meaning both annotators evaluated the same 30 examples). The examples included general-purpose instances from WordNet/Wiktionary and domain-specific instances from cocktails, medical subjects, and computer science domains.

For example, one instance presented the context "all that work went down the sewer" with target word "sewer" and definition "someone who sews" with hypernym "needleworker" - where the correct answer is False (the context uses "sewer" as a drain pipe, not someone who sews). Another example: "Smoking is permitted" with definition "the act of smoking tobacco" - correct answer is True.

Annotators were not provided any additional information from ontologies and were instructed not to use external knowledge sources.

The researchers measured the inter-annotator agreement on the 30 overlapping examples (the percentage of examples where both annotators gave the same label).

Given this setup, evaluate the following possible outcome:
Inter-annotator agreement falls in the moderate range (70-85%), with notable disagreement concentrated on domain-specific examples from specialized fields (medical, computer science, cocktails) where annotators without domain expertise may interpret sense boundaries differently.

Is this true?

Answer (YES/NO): NO